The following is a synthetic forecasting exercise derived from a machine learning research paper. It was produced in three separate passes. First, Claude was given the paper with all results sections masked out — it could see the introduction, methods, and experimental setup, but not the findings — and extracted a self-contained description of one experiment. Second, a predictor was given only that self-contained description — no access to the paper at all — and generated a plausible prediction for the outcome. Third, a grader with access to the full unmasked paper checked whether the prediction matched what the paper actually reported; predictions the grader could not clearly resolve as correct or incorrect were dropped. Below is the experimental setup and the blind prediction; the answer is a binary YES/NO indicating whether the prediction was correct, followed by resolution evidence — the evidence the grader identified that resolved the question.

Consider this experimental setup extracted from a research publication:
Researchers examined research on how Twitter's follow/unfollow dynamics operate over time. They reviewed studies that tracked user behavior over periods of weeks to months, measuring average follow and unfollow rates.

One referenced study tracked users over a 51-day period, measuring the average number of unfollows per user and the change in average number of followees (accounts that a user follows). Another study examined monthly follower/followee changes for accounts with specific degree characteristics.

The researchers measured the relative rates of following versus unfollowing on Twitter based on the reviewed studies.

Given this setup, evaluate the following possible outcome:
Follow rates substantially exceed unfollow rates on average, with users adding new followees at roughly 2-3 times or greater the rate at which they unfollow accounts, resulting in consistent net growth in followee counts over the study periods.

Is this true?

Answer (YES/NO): YES